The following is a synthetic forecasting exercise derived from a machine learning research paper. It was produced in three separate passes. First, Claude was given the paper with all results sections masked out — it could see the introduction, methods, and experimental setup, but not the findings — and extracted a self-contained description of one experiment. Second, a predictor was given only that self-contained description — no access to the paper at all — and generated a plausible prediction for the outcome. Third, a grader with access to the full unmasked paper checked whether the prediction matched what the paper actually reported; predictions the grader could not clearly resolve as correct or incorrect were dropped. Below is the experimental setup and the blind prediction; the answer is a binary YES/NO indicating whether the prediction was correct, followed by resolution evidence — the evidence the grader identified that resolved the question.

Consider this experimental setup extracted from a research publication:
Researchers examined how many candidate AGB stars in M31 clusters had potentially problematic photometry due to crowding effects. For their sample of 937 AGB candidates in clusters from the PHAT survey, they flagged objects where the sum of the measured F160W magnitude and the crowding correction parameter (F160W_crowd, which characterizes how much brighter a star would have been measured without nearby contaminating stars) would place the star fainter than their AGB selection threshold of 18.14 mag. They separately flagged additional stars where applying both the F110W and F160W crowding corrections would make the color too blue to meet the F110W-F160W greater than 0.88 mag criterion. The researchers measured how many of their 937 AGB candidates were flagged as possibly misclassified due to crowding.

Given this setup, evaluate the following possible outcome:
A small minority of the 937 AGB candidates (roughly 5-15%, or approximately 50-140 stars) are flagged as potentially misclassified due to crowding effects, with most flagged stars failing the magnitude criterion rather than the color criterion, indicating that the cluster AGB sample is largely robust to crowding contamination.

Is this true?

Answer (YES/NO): NO